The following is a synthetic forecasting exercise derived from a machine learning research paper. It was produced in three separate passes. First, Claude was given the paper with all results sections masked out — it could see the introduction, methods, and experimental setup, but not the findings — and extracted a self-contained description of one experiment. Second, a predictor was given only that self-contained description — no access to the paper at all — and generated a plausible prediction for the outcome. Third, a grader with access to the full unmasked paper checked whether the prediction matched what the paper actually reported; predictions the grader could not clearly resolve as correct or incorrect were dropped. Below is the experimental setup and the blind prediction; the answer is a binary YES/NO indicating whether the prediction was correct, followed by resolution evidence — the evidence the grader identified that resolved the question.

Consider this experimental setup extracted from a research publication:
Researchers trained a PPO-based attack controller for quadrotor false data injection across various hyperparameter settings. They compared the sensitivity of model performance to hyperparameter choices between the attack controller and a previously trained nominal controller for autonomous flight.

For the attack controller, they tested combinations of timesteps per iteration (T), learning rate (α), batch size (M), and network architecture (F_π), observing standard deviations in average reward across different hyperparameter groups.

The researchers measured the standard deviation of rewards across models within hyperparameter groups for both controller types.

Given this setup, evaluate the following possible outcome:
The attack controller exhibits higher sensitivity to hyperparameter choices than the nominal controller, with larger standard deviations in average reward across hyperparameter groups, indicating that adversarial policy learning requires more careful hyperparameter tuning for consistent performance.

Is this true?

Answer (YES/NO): NO